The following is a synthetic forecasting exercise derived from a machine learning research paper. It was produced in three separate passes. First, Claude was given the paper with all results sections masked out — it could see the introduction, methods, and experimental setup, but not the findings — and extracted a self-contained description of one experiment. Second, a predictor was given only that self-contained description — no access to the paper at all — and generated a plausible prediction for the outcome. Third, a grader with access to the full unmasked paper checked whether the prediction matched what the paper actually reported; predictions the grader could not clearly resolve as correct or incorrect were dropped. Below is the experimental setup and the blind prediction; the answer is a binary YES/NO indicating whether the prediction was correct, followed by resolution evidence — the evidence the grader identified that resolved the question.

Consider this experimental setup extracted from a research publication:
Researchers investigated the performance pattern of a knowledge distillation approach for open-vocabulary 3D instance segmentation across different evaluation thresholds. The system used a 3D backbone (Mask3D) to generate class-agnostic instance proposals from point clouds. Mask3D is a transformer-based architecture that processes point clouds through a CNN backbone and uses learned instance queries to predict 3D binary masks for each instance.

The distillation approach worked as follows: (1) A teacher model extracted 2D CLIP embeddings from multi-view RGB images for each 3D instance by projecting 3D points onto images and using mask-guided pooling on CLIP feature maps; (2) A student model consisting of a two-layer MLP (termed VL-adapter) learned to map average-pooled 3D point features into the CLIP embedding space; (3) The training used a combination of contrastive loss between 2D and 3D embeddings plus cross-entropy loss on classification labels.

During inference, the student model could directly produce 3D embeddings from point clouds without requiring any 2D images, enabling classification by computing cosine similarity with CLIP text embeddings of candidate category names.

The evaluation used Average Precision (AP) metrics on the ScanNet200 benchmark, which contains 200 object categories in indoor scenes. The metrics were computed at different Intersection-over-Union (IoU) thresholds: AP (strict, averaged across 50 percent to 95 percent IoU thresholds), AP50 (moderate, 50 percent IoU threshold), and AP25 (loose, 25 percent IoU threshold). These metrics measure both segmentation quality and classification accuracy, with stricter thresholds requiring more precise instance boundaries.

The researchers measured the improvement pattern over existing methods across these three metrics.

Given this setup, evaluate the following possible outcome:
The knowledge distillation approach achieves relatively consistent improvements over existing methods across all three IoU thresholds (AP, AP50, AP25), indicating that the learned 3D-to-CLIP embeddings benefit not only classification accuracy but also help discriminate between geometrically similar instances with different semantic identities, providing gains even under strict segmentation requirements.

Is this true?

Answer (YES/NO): NO